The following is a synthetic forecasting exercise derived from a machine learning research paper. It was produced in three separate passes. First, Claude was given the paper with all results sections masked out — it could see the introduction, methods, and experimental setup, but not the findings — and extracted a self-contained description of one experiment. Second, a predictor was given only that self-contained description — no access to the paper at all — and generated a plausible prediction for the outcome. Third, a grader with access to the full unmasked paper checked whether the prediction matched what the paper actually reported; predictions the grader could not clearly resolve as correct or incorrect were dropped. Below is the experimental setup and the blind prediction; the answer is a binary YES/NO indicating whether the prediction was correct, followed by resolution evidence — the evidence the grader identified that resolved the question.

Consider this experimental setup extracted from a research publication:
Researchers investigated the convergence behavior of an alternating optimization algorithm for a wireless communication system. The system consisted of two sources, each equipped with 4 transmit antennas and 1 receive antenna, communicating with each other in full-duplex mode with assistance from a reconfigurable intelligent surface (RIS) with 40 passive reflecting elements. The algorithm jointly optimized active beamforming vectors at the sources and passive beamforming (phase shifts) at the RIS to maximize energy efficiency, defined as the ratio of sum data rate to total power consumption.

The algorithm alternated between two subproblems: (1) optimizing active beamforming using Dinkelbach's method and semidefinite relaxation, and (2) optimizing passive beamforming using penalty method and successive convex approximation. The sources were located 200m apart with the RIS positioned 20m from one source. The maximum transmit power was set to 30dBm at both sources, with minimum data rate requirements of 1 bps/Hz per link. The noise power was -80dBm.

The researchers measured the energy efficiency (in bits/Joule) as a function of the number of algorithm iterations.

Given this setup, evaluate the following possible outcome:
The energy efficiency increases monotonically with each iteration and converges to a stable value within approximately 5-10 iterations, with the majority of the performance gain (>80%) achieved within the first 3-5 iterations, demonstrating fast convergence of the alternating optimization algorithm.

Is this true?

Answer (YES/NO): NO